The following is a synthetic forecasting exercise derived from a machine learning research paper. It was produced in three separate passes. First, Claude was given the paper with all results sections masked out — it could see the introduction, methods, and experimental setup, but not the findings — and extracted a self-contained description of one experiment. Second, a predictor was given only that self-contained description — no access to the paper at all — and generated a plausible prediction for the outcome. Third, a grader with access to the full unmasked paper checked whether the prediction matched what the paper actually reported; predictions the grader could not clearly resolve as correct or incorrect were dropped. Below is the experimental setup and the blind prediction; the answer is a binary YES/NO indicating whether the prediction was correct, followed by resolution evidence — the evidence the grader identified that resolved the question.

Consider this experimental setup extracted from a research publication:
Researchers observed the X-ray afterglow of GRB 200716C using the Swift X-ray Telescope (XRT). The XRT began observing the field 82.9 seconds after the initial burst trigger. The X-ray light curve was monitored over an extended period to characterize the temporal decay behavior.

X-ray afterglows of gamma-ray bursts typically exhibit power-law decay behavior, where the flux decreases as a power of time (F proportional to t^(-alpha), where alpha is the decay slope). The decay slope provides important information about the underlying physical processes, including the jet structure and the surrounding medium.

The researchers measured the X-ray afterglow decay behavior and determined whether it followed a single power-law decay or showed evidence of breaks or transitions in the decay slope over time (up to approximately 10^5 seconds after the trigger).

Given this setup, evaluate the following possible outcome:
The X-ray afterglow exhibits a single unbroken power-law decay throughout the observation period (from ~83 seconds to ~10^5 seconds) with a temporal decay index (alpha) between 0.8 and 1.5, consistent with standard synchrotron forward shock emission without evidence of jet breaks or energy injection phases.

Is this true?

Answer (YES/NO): NO